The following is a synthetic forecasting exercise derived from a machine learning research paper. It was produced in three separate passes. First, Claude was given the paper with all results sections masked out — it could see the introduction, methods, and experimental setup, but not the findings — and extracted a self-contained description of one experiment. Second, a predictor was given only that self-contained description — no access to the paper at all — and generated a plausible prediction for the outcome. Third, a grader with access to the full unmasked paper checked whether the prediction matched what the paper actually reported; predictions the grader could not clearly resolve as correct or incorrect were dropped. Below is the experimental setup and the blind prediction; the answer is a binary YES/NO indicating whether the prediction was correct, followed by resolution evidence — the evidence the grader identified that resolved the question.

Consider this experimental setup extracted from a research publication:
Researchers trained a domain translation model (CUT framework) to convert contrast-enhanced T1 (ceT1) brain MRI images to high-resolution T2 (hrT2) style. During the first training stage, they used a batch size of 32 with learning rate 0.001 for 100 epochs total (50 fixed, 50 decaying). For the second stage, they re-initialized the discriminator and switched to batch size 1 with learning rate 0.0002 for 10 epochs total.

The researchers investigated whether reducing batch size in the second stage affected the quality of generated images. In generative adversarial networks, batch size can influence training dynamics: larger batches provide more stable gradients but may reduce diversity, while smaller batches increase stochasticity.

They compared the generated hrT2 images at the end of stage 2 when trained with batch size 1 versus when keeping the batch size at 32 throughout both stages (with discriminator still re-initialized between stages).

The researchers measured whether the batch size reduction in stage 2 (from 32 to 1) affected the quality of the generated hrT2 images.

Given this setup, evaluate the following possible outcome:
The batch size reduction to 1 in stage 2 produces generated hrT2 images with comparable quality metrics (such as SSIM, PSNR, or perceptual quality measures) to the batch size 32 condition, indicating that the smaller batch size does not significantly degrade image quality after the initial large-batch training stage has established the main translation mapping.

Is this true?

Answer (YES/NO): YES